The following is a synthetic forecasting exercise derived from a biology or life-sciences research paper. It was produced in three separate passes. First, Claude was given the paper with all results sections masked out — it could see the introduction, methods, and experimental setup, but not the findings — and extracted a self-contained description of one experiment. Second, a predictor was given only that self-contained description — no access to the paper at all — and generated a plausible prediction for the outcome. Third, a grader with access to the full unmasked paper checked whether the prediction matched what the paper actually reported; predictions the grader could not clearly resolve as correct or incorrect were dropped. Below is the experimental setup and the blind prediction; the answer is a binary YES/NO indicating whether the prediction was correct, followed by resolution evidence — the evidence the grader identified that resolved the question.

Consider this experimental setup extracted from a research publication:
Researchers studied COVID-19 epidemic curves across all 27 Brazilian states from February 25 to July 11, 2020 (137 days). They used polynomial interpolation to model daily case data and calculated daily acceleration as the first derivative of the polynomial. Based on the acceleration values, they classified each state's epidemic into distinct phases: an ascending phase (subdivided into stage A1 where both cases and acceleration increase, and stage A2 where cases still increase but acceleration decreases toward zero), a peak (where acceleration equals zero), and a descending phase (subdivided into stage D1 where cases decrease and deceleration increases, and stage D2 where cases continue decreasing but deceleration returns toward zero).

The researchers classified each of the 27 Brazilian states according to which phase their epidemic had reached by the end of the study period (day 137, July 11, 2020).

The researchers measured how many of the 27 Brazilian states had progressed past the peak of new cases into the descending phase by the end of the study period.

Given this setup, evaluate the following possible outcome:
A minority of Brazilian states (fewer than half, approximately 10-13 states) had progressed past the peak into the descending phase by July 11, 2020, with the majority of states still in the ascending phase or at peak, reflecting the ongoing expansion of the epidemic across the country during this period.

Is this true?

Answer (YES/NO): NO